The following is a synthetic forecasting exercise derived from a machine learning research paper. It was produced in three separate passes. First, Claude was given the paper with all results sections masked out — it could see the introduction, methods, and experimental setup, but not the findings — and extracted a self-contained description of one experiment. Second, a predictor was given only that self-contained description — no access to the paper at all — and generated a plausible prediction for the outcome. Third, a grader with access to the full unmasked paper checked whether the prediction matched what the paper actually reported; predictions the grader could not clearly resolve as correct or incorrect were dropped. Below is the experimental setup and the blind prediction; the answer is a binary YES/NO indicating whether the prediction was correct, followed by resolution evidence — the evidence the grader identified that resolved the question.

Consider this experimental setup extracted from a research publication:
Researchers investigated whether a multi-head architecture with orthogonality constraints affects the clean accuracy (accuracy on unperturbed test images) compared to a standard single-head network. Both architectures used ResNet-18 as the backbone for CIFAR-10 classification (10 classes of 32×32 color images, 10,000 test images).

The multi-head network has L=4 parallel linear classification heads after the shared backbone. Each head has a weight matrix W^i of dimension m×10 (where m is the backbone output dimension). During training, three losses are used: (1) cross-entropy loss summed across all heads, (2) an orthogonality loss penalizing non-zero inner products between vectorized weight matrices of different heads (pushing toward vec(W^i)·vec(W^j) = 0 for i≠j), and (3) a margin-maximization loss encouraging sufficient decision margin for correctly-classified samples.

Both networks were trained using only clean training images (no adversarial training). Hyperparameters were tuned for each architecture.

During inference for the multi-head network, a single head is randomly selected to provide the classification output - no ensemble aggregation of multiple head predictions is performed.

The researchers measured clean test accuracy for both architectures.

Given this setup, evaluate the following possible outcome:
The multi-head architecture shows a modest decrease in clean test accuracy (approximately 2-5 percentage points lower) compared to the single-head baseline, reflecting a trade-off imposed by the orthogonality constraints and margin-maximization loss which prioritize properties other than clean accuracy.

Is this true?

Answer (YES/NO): NO